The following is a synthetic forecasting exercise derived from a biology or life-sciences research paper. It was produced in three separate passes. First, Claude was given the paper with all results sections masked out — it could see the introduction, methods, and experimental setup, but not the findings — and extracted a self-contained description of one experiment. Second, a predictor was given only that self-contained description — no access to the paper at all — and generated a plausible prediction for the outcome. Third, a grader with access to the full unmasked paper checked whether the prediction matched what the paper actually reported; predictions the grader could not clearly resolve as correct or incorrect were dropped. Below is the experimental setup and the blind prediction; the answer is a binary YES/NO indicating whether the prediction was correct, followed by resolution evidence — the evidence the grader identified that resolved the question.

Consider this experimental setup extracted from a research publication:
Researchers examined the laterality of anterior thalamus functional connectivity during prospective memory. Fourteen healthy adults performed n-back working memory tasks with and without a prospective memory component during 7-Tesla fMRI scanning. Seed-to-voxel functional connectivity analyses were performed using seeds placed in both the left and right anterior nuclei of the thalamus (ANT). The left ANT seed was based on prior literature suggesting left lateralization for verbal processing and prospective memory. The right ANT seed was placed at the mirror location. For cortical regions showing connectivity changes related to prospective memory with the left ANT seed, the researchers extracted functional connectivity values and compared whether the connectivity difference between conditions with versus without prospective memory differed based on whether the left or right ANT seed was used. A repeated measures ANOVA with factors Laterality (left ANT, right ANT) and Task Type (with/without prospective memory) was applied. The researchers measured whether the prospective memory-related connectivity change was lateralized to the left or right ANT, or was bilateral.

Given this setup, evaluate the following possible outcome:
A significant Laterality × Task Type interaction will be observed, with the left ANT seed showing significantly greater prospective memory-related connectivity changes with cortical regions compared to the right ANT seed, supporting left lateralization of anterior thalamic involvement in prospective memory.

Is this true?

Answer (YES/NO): YES